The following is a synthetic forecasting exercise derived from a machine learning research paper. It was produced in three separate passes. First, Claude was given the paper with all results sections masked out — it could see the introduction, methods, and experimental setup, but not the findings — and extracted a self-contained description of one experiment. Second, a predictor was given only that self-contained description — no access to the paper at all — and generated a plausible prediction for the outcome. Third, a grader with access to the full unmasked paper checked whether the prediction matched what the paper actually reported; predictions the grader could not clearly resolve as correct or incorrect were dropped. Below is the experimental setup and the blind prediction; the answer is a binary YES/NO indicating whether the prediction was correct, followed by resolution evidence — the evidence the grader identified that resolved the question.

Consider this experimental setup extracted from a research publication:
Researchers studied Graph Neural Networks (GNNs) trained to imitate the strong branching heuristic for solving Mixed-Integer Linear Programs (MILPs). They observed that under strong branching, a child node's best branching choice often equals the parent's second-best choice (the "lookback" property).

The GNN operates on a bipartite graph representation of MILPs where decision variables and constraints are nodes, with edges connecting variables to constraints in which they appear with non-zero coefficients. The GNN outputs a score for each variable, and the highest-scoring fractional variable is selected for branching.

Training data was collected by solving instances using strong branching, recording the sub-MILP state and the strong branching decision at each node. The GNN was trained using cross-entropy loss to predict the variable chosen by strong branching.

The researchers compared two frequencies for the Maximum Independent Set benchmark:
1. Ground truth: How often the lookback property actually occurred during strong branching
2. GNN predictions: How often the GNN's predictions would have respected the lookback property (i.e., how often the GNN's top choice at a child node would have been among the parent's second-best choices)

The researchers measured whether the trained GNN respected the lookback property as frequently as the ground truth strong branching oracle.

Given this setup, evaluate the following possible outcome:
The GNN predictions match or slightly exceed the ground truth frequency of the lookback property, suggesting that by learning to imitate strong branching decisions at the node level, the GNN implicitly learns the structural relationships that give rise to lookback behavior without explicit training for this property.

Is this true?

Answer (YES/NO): NO